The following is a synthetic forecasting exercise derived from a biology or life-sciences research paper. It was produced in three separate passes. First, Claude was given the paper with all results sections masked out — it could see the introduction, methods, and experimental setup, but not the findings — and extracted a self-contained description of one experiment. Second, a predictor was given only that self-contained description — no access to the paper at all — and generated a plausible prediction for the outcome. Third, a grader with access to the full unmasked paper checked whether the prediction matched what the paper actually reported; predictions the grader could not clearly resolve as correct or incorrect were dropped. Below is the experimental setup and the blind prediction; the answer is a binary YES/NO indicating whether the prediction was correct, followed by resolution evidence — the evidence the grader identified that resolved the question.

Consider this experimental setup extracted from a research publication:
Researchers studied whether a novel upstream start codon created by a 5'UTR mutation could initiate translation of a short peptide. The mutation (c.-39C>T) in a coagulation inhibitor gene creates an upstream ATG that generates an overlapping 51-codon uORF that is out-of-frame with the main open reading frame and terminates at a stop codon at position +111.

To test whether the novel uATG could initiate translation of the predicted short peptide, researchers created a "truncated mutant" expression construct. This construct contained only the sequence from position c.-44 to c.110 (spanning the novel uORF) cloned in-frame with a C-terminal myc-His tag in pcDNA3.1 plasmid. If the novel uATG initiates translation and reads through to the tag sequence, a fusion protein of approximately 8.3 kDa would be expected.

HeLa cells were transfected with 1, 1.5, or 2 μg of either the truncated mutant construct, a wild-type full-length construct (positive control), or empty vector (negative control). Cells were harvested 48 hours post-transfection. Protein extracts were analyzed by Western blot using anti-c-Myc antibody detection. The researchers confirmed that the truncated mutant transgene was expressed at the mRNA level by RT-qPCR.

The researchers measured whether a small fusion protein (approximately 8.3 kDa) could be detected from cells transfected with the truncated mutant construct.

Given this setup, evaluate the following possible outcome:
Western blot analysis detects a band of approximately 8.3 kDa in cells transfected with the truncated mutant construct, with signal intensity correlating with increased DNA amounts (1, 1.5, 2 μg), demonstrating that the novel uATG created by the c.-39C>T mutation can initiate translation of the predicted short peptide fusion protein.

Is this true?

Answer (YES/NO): NO